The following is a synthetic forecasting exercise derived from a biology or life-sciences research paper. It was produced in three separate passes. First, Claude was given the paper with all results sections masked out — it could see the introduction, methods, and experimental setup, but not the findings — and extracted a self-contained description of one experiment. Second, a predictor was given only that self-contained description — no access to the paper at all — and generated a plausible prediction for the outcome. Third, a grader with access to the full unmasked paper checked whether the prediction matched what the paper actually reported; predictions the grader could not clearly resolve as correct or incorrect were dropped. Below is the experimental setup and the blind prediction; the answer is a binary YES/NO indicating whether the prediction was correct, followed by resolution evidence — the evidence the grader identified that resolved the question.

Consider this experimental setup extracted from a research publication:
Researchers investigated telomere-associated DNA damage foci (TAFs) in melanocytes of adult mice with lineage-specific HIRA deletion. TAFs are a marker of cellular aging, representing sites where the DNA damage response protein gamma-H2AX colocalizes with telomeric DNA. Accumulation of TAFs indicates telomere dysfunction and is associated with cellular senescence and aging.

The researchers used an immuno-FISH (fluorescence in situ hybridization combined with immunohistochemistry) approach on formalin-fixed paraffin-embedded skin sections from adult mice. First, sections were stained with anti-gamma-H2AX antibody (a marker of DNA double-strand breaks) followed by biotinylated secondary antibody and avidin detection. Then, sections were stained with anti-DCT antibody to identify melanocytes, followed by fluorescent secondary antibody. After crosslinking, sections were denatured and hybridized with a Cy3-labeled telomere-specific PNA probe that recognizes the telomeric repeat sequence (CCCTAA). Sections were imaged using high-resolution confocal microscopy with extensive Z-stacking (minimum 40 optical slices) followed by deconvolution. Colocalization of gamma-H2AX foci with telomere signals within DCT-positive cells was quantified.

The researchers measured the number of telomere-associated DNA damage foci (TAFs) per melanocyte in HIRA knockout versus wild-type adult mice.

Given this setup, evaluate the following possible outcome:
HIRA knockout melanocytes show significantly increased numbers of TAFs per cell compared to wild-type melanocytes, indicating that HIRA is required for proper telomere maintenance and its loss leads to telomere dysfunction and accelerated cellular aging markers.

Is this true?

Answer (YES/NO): YES